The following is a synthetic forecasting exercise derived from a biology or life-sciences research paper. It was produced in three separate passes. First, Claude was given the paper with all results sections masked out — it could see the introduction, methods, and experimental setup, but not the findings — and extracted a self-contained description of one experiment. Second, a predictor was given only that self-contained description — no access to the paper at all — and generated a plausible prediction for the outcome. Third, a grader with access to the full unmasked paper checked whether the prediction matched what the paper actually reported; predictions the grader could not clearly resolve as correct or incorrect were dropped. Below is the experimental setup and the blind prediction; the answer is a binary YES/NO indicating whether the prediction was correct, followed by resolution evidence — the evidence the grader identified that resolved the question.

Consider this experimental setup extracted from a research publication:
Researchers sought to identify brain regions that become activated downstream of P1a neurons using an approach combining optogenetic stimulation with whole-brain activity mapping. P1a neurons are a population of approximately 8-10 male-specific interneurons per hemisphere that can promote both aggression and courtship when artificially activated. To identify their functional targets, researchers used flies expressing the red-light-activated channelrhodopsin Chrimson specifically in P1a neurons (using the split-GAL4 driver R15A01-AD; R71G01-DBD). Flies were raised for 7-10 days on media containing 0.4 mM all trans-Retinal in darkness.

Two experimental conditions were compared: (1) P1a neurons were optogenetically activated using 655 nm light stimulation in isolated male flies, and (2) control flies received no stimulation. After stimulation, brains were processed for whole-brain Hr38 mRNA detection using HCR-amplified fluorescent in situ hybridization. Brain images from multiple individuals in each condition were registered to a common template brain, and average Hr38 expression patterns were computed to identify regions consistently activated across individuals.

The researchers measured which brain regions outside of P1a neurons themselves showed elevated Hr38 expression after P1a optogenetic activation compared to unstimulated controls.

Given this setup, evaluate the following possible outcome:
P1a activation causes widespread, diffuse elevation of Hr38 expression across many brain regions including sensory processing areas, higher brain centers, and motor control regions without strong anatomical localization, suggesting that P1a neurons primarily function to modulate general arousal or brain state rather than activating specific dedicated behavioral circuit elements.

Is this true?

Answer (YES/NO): NO